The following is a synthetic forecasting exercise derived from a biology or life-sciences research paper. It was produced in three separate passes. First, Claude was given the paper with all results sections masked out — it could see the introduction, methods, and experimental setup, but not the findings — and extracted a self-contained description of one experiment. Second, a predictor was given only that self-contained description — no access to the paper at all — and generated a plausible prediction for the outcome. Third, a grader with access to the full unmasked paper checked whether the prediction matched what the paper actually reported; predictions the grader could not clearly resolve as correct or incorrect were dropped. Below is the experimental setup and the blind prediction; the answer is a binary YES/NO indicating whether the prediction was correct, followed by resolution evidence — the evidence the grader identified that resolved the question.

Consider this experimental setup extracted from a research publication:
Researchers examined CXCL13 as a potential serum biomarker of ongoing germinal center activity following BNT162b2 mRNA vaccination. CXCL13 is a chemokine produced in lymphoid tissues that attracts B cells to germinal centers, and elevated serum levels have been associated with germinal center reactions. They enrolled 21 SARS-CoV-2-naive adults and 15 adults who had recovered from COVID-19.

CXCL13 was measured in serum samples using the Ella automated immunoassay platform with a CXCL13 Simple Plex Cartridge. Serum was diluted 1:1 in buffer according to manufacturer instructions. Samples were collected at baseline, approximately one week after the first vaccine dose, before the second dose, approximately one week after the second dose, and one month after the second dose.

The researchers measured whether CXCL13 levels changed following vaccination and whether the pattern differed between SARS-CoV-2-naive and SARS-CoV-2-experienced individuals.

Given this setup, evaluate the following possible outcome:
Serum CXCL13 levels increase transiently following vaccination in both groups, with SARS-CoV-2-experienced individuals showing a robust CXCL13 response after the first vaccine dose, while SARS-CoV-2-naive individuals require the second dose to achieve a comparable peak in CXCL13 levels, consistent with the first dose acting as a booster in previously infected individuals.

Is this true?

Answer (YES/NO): NO